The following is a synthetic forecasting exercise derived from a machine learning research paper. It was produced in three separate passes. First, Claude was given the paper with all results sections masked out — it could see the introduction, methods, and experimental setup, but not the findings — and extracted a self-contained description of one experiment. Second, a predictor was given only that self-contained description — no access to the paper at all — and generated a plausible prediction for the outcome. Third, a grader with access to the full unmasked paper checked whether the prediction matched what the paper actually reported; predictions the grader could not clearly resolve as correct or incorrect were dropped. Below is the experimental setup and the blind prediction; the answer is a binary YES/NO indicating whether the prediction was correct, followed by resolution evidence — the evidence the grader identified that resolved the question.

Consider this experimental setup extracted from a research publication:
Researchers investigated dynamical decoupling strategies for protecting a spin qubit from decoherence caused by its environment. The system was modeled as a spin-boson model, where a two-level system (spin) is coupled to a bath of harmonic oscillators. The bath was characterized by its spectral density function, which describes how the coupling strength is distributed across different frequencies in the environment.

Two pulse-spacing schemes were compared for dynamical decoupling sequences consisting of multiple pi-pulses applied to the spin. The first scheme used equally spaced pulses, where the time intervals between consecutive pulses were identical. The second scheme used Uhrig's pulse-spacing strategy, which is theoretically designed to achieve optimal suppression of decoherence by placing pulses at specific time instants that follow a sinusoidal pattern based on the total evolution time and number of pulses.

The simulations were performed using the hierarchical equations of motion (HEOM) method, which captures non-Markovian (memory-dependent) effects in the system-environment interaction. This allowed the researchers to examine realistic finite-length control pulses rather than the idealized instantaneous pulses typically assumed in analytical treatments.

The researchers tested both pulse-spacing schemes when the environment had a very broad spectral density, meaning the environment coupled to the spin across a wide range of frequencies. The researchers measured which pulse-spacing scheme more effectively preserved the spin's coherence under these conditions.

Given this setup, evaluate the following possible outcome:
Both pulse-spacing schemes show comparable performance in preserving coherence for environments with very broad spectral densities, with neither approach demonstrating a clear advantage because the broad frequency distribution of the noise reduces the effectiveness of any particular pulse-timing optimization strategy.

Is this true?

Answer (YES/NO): NO